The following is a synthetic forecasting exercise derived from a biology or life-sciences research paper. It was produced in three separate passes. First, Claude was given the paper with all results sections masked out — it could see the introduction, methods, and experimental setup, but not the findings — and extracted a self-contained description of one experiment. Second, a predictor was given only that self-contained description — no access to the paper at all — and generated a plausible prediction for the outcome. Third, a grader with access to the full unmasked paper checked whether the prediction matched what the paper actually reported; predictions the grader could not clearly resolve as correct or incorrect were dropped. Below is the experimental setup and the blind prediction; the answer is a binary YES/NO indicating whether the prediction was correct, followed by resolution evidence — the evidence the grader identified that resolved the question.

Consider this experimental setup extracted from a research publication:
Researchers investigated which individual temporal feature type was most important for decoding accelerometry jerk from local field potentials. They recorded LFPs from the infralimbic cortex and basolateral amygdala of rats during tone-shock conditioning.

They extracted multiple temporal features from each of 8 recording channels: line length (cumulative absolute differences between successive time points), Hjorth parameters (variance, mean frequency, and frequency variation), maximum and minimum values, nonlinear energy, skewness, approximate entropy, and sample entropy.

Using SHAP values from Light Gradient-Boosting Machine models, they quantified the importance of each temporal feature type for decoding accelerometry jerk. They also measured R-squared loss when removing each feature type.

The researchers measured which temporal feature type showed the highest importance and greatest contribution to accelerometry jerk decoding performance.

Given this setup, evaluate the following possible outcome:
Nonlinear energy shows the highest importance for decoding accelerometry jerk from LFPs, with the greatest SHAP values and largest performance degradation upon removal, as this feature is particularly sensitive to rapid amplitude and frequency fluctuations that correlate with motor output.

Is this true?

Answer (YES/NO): NO